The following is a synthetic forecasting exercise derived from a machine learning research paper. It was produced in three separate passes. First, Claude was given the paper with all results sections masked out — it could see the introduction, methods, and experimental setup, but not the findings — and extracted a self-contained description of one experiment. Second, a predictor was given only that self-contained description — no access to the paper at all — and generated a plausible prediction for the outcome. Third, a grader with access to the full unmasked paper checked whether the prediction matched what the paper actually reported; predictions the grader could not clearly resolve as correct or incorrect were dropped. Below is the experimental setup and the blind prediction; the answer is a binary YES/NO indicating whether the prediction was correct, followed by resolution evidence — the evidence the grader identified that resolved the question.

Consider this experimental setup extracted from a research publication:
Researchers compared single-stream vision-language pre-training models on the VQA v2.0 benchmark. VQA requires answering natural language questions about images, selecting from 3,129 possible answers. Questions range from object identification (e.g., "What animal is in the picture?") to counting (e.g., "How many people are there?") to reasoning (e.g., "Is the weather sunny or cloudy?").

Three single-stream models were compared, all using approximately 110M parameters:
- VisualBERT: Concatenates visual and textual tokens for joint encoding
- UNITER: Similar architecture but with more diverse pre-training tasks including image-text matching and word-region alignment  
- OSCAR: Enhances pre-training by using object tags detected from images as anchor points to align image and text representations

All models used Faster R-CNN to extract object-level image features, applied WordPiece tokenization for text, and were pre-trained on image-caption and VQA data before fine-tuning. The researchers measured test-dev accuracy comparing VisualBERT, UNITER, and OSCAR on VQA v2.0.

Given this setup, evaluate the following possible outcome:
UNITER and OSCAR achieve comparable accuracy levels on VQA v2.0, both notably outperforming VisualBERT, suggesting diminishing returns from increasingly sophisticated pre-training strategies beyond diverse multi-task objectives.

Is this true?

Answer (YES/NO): NO